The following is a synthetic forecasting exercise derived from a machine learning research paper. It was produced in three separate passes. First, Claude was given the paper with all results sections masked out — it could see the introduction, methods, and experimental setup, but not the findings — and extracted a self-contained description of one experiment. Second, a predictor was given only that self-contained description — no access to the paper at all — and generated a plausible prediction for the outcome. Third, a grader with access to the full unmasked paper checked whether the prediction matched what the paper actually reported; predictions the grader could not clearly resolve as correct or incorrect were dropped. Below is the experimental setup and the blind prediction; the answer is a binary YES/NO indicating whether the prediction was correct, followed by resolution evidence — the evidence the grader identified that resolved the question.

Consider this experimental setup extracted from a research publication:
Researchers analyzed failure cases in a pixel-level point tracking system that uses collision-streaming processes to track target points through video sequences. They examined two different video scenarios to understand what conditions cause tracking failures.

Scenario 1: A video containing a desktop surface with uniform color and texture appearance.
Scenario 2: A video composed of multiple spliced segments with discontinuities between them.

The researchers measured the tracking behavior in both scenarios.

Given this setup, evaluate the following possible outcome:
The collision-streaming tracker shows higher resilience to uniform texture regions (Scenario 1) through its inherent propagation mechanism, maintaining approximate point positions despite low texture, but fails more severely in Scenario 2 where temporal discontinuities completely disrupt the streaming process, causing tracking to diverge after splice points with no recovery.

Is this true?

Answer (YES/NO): NO